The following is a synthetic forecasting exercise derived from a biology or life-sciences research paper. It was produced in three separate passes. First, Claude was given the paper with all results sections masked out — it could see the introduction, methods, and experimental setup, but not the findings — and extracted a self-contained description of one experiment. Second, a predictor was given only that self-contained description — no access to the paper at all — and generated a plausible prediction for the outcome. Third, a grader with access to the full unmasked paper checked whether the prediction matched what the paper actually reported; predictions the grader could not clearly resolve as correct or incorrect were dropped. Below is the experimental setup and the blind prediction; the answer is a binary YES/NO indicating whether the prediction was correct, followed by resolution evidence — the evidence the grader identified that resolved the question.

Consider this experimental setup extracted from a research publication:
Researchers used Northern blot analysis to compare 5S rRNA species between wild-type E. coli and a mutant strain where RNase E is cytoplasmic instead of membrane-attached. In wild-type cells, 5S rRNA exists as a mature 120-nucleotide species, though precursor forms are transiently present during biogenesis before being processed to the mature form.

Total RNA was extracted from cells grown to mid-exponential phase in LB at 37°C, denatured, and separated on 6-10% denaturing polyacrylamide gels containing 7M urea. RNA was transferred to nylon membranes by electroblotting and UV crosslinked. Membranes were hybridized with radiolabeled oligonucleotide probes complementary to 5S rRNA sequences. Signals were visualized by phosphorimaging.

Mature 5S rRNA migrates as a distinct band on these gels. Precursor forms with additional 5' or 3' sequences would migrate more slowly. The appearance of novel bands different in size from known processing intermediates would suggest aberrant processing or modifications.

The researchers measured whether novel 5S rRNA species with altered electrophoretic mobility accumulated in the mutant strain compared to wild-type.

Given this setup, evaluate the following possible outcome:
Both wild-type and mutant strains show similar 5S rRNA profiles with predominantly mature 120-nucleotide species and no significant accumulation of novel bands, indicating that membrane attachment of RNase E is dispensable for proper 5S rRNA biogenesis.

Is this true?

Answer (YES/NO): NO